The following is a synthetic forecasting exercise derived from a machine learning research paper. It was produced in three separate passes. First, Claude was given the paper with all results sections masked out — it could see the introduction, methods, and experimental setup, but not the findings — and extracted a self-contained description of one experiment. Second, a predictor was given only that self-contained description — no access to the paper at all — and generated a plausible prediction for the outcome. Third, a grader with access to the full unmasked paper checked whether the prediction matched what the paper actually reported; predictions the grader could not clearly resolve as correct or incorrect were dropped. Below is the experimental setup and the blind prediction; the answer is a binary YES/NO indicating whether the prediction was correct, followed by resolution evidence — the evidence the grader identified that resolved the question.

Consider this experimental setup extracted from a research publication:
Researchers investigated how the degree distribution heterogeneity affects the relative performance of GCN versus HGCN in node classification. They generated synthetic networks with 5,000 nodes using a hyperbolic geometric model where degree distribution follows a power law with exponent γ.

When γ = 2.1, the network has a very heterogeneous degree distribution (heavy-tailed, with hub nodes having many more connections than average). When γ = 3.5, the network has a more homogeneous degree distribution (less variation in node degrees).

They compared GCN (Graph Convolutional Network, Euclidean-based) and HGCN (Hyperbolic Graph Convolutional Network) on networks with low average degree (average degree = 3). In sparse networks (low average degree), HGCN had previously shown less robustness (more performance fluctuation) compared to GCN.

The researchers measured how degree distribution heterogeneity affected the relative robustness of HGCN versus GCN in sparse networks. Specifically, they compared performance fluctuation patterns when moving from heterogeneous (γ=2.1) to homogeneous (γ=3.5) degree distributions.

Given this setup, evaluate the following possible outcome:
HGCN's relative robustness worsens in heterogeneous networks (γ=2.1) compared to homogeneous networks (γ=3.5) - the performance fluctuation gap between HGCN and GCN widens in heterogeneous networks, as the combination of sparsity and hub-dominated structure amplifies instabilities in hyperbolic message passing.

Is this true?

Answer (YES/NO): YES